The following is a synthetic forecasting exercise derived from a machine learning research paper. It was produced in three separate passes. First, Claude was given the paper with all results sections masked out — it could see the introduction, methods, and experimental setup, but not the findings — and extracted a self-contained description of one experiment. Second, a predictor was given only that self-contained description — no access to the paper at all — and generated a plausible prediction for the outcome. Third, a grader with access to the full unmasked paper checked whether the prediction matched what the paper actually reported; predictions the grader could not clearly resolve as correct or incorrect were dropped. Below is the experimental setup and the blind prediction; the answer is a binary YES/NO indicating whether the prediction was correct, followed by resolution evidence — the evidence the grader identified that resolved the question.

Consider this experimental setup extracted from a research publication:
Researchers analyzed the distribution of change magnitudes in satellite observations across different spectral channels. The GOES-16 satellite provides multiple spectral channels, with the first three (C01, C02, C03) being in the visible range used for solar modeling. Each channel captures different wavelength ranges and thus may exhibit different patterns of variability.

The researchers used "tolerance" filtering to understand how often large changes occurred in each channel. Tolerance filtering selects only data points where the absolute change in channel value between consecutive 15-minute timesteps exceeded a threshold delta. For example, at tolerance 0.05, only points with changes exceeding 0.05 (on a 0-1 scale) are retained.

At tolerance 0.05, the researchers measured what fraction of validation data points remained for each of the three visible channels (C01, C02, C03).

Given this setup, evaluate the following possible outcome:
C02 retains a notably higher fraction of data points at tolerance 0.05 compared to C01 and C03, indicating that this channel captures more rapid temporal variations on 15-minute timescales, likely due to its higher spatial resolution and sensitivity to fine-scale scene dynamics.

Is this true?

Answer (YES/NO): NO